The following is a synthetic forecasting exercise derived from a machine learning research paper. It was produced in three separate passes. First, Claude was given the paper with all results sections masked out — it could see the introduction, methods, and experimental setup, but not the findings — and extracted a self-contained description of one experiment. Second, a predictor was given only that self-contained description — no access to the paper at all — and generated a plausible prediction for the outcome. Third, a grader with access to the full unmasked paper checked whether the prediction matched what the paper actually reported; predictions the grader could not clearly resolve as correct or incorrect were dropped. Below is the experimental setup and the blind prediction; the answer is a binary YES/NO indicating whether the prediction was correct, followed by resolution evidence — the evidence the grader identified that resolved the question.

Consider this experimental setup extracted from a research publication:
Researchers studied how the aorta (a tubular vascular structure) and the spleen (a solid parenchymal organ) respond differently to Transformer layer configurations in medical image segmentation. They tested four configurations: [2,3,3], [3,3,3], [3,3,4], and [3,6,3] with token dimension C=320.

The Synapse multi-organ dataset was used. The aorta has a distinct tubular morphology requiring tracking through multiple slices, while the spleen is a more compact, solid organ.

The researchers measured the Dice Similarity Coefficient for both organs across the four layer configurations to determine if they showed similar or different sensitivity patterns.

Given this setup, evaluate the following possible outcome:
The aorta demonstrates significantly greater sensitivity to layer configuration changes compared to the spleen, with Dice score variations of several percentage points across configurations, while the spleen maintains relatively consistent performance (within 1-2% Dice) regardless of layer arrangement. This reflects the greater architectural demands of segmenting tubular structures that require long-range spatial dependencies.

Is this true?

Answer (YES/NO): NO